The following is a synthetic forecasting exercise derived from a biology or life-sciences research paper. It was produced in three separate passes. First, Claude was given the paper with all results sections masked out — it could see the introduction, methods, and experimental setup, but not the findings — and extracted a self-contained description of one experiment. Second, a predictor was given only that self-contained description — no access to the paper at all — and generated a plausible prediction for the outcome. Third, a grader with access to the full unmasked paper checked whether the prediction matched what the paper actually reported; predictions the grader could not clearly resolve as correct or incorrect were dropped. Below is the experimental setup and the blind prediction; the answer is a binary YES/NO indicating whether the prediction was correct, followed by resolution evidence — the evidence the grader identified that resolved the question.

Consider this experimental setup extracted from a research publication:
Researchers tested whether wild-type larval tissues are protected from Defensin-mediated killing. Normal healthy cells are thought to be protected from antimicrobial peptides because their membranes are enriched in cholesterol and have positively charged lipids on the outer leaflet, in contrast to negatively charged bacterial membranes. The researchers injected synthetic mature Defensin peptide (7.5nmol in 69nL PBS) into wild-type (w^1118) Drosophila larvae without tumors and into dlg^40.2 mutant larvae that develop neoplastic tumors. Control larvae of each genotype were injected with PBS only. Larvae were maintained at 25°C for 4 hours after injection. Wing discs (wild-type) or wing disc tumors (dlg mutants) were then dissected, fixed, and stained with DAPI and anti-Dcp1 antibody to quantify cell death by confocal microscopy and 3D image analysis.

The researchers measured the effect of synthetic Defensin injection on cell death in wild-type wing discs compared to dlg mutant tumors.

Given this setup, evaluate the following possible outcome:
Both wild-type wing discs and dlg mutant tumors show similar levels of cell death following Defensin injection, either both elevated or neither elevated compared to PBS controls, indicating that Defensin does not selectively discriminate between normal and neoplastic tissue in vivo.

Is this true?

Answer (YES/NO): NO